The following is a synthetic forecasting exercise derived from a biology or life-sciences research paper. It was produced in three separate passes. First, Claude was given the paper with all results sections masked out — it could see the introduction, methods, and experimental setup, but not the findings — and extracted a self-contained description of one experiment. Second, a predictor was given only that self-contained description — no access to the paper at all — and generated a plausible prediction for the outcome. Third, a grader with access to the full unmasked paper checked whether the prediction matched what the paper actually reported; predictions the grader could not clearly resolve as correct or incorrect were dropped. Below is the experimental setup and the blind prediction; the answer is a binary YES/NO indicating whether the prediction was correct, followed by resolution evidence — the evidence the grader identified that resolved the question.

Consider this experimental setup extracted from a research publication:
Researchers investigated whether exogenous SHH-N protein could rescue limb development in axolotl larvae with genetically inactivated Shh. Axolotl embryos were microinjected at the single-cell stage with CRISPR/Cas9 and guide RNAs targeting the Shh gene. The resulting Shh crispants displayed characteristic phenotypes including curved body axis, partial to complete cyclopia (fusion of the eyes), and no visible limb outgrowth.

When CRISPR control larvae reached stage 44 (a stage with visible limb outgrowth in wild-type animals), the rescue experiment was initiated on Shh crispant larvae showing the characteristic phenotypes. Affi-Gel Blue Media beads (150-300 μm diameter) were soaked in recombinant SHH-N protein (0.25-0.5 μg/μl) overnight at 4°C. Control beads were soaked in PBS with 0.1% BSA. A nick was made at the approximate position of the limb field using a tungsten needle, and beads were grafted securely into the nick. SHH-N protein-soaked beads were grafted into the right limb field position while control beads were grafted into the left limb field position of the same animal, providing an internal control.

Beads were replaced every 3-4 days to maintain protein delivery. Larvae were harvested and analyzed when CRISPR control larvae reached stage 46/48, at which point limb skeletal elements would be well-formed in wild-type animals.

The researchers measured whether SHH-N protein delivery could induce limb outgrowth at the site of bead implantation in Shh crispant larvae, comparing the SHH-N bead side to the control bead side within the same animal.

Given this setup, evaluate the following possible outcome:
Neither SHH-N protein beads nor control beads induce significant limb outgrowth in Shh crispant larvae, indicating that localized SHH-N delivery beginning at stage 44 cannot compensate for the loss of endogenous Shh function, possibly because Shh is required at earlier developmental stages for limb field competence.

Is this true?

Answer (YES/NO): NO